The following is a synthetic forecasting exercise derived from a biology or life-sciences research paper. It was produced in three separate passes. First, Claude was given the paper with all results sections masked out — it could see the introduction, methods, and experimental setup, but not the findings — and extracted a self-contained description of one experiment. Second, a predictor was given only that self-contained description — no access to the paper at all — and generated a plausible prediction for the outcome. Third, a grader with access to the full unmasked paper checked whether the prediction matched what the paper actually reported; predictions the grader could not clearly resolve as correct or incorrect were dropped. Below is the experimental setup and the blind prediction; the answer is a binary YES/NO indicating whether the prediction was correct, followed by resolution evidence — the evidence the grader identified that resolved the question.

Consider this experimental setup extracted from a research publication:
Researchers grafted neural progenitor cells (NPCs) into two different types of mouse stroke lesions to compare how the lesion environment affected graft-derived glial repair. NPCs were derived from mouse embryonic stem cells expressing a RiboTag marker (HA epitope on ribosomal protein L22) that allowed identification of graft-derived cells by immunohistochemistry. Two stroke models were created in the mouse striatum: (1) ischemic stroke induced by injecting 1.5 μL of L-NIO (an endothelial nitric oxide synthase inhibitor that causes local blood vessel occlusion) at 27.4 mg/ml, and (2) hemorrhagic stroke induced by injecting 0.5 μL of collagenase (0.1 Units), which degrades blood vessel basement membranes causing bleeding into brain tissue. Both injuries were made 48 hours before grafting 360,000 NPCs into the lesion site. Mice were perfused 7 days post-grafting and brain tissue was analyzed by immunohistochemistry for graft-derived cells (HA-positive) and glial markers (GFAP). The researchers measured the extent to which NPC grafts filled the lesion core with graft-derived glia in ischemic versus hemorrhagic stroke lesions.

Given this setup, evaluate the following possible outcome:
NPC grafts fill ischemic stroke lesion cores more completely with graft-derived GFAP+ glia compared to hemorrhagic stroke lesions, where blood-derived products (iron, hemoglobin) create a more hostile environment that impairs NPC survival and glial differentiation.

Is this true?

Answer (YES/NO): YES